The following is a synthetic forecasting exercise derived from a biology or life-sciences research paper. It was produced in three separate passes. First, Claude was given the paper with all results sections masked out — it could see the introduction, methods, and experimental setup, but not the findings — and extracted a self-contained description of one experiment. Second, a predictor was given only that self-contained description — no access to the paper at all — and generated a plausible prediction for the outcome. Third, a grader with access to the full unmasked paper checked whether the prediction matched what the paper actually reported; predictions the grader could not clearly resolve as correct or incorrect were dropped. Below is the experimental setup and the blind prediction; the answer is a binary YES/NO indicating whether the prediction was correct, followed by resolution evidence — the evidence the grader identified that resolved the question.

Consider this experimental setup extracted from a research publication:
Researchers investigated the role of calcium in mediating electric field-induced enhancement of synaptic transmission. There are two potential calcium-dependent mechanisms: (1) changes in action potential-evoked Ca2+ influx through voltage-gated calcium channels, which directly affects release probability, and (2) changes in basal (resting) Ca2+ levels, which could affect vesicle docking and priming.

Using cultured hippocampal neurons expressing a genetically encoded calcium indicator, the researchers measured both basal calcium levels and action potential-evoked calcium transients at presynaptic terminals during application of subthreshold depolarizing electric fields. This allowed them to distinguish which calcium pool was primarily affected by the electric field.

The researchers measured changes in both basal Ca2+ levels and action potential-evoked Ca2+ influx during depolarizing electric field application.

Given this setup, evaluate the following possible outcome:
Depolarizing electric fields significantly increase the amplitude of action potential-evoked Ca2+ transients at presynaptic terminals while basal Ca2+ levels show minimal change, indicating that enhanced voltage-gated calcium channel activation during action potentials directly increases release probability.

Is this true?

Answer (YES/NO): NO